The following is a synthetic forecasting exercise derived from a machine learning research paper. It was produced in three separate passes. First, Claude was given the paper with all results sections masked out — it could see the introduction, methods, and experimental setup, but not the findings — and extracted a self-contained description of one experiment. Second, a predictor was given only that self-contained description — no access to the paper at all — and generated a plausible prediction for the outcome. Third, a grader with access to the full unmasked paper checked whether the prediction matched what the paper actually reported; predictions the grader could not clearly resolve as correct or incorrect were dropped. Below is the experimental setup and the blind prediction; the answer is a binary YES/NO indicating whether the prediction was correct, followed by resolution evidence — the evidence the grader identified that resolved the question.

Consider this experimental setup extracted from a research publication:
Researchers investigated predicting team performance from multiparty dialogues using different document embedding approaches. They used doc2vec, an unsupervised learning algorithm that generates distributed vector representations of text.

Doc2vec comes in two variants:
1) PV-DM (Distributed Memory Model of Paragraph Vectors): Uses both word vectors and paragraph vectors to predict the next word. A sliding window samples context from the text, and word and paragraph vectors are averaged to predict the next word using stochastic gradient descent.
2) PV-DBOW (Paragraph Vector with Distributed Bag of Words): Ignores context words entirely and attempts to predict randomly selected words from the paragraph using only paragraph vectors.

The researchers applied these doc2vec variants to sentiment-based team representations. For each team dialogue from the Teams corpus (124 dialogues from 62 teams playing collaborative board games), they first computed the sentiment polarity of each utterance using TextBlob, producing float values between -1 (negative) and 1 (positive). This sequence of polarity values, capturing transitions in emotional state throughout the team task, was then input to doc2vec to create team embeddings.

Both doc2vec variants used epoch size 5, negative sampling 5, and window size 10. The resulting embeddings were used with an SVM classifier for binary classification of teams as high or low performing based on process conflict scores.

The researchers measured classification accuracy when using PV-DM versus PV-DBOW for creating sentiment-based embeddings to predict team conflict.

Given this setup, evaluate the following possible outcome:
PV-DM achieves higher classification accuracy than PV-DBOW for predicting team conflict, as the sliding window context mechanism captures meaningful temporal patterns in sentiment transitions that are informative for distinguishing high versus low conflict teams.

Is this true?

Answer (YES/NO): YES